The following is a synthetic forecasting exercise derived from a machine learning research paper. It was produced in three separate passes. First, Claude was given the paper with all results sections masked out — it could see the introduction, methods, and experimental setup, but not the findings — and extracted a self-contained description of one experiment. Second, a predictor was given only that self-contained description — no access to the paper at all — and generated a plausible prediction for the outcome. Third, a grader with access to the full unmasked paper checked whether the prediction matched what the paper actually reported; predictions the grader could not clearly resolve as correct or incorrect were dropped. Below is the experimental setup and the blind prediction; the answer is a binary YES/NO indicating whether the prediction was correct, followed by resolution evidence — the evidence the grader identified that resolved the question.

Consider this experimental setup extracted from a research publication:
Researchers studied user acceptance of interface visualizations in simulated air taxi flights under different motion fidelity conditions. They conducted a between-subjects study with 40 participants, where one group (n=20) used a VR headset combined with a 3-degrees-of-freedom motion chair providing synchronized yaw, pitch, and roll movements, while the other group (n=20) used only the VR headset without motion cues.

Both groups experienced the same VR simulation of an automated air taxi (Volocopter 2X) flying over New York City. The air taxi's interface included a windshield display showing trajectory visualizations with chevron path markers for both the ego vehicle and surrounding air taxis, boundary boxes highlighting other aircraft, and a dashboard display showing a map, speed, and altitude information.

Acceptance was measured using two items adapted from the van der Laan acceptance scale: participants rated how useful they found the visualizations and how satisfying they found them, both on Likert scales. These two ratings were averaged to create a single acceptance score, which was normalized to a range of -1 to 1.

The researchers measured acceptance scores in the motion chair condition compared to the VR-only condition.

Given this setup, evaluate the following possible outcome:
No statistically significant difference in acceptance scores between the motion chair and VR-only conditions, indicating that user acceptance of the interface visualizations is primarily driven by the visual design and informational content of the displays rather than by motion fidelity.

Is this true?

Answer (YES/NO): NO